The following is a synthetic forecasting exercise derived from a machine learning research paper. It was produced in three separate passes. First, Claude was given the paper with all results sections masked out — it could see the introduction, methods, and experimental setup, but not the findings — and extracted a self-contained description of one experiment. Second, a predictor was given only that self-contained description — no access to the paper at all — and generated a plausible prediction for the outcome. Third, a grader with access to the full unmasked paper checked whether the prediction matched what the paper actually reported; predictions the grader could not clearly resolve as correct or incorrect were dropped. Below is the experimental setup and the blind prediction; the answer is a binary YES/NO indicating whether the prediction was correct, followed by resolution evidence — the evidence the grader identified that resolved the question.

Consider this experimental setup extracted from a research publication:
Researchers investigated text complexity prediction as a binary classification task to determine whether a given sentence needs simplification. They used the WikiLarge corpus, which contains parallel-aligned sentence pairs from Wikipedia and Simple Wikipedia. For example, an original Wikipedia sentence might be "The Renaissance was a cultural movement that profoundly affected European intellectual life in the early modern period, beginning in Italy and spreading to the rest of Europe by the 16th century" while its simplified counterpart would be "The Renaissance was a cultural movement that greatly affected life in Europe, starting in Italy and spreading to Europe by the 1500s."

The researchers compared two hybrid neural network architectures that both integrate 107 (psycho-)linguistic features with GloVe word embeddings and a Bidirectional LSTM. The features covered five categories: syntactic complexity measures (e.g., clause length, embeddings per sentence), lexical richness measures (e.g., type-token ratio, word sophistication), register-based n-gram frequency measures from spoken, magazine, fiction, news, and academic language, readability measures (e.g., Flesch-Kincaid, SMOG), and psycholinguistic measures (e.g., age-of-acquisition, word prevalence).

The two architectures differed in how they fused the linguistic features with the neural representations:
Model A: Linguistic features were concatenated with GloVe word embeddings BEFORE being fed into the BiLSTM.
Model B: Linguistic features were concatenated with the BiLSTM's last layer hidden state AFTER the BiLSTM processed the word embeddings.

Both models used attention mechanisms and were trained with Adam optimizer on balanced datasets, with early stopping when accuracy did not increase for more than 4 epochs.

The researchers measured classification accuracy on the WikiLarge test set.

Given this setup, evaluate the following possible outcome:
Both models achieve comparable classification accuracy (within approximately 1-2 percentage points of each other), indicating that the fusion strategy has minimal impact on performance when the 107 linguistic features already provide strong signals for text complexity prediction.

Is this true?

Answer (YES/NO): YES